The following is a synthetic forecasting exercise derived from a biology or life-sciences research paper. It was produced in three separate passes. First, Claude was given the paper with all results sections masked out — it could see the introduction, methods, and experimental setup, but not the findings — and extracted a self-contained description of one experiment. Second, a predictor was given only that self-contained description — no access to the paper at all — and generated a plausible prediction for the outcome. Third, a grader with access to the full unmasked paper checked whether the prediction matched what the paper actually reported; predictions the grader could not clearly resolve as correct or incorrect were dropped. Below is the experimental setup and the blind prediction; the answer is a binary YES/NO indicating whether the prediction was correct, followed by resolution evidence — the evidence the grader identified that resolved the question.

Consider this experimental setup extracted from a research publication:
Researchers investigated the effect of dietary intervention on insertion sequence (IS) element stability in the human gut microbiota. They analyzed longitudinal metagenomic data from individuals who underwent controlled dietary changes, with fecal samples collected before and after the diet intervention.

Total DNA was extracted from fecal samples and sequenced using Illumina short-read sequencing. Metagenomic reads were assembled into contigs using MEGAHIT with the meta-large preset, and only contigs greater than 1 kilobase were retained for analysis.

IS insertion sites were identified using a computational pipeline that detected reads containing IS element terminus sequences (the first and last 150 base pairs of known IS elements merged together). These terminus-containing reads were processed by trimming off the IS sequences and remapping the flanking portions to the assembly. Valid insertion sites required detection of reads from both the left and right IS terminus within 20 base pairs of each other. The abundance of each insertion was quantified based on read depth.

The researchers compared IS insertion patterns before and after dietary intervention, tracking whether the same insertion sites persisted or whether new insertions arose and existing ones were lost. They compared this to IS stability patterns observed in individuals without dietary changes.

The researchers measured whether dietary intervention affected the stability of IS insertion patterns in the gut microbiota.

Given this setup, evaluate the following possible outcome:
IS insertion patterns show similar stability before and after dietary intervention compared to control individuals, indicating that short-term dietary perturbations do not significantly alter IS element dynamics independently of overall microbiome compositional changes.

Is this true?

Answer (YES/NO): NO